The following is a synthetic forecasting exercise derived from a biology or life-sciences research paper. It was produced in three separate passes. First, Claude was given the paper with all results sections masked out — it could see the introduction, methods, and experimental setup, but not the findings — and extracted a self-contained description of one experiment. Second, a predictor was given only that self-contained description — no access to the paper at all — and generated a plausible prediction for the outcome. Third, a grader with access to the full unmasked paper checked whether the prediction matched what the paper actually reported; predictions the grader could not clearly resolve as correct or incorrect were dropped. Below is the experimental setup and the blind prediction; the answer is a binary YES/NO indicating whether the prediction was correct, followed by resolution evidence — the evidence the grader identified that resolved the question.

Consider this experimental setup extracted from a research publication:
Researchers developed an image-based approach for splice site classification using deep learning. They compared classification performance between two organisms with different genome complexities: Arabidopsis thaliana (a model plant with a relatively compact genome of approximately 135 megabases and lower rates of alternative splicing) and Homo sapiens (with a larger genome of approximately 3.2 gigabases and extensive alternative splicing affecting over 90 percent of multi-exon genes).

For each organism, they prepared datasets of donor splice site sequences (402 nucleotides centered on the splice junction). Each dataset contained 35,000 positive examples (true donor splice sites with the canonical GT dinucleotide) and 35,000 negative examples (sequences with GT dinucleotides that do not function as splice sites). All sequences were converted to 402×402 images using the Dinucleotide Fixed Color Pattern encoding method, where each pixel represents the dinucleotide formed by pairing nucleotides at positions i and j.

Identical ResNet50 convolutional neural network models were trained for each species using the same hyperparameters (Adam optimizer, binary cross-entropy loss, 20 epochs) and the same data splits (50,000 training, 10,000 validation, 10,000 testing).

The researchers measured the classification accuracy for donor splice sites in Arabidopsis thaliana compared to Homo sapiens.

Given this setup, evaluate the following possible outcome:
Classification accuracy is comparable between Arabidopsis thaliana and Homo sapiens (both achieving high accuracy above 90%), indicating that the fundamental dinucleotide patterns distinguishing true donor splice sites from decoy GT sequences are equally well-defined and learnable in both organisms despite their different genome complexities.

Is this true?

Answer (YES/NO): NO